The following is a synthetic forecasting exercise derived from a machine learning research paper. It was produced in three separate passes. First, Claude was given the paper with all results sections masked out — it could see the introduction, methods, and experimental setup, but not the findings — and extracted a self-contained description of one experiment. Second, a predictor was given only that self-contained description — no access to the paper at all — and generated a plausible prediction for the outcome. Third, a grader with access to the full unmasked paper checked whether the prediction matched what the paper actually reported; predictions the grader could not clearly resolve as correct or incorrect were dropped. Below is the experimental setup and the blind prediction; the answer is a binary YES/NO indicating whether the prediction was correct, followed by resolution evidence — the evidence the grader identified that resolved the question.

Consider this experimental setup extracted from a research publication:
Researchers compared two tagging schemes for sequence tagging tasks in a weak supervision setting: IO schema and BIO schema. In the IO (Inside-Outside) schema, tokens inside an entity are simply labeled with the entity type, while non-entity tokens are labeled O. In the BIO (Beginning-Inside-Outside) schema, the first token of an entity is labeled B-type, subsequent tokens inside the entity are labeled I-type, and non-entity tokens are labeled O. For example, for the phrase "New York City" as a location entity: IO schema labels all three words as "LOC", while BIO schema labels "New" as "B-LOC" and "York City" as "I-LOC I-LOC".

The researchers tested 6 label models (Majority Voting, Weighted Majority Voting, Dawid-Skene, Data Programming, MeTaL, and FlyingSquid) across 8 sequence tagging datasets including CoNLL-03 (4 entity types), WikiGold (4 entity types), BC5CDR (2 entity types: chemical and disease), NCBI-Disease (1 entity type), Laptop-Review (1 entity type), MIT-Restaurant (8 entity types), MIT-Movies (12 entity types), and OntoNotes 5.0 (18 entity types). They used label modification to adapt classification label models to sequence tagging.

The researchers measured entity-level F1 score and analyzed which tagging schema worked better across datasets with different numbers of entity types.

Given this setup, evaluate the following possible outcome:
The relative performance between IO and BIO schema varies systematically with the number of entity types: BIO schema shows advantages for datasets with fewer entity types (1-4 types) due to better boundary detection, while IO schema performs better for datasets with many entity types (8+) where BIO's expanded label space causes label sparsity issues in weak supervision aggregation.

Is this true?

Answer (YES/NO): NO